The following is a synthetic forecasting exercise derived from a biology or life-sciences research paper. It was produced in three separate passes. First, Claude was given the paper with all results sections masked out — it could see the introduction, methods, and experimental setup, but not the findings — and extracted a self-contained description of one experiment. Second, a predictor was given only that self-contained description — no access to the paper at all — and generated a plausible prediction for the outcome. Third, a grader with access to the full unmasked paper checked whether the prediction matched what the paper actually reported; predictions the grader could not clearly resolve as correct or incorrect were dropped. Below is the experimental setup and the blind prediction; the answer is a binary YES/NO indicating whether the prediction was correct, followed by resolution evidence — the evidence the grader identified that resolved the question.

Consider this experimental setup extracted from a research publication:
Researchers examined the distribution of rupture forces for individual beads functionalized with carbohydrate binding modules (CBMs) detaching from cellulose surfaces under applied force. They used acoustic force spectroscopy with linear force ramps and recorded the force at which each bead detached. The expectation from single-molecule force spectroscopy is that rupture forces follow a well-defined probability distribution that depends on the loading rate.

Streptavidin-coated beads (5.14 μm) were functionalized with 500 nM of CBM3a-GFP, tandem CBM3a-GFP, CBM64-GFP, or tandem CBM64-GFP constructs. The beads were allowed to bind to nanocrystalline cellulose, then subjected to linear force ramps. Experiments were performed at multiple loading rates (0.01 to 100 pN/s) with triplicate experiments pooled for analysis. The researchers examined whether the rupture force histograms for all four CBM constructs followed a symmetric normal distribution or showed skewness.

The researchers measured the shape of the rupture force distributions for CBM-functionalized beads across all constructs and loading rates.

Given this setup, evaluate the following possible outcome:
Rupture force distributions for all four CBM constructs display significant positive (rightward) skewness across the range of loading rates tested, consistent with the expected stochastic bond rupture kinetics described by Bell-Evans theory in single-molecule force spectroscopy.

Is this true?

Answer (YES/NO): YES